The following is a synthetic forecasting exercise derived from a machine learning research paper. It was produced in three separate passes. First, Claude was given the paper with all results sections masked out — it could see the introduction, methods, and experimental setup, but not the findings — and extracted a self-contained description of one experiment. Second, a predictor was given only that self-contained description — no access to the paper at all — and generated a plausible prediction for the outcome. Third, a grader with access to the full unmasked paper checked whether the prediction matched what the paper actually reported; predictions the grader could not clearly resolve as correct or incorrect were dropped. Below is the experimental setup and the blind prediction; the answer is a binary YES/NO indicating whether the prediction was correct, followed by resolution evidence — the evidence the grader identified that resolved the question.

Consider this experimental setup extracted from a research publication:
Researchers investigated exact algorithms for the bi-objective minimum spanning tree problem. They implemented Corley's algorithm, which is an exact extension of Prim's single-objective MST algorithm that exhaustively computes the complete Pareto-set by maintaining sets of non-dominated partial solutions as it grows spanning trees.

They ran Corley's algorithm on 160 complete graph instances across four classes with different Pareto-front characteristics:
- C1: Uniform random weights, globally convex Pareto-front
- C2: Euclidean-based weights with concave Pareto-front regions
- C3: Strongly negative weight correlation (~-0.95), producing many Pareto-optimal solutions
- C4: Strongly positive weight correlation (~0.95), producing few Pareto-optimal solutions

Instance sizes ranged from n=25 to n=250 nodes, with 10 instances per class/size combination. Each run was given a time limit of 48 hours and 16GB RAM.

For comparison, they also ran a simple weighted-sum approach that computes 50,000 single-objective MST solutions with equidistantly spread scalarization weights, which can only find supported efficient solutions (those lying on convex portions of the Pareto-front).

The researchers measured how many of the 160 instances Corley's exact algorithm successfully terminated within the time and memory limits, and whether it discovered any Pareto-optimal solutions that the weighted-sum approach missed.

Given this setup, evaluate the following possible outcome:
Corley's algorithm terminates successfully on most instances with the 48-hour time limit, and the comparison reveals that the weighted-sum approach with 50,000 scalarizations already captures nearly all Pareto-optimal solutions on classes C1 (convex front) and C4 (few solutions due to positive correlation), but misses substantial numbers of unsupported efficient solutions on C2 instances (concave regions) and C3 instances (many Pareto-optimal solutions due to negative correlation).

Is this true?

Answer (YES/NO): NO